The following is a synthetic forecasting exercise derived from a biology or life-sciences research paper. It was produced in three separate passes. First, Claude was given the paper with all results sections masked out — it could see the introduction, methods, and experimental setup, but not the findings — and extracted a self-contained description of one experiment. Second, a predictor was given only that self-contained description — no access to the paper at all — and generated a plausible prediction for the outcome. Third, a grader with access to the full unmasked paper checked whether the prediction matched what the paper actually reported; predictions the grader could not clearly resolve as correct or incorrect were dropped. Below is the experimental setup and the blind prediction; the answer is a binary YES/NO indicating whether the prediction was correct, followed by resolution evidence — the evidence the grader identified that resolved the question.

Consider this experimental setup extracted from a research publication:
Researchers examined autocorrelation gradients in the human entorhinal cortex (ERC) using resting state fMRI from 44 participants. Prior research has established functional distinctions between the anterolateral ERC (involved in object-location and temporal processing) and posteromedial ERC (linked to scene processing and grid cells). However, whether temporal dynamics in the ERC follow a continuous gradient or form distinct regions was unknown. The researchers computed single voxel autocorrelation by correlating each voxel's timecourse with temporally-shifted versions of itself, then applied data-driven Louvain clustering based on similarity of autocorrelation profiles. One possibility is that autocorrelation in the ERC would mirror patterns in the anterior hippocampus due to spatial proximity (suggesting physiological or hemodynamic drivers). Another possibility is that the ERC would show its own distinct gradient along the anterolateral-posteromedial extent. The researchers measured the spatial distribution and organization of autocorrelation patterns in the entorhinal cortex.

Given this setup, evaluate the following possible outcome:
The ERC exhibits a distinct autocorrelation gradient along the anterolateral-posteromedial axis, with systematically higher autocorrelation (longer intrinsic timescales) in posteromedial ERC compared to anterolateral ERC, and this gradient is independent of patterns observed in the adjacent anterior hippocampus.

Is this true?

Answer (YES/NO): YES